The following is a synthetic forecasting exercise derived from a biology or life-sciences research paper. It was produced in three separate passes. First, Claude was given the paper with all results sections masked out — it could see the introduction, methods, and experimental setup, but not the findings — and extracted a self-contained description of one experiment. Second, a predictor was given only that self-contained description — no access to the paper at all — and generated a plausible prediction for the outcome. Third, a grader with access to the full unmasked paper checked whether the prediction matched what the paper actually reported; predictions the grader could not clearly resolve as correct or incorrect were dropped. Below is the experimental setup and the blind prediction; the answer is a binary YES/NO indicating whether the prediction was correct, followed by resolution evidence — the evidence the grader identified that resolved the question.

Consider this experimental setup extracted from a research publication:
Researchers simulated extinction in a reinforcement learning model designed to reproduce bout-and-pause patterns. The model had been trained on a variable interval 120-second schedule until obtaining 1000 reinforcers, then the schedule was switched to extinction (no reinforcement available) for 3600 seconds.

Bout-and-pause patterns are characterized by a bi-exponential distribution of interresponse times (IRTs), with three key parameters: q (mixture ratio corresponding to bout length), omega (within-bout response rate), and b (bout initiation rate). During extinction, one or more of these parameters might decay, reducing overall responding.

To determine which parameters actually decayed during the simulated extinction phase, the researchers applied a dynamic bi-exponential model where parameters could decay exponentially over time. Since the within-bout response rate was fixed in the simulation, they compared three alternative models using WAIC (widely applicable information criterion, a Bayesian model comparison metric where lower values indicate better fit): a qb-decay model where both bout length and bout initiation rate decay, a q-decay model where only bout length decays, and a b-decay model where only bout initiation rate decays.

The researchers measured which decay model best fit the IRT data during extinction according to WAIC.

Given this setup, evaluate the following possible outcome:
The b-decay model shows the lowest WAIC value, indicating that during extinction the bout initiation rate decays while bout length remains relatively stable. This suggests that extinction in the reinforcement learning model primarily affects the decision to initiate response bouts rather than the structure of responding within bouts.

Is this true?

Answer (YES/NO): NO